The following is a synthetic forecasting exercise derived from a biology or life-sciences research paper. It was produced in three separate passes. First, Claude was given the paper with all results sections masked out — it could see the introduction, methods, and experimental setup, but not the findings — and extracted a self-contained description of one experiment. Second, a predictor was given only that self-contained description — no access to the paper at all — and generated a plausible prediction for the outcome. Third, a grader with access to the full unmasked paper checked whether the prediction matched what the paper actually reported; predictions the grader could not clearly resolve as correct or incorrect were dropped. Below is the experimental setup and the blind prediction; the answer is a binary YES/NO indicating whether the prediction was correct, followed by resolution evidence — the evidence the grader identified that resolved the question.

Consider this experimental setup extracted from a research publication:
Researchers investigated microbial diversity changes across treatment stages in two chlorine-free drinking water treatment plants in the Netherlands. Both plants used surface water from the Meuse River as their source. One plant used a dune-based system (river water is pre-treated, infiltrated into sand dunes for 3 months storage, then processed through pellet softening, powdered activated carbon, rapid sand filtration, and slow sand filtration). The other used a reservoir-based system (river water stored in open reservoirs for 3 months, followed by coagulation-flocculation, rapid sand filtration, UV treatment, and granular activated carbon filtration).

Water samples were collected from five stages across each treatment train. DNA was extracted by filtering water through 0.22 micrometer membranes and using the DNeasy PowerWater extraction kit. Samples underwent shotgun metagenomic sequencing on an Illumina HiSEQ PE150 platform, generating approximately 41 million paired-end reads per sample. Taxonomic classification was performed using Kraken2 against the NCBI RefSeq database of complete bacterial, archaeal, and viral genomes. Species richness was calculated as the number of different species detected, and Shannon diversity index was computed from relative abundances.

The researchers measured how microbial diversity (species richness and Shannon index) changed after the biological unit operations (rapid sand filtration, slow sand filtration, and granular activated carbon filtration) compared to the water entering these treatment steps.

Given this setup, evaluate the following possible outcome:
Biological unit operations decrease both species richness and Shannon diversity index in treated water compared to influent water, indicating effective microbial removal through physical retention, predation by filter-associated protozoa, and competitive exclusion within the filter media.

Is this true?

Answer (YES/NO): NO